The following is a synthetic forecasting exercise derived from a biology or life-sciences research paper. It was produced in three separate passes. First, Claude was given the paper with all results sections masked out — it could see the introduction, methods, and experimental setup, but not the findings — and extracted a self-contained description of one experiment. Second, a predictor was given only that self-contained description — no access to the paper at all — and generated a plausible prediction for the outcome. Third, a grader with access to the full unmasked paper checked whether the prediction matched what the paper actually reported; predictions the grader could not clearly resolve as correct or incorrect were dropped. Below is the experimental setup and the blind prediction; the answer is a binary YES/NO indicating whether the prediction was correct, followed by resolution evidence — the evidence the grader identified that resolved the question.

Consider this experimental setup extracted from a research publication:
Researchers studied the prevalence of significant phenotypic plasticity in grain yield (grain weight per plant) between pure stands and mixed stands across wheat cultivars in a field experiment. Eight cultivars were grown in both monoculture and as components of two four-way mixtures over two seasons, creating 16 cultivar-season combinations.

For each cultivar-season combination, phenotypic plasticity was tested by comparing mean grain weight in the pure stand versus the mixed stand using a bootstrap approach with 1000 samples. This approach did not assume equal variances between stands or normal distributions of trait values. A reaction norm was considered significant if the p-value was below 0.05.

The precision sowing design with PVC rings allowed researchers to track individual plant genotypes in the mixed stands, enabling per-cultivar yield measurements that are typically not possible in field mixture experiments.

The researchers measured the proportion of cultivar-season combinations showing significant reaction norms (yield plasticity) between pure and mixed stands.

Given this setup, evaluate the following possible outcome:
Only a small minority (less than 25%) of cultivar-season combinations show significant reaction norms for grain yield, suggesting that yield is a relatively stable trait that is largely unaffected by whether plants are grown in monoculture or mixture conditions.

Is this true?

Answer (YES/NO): NO